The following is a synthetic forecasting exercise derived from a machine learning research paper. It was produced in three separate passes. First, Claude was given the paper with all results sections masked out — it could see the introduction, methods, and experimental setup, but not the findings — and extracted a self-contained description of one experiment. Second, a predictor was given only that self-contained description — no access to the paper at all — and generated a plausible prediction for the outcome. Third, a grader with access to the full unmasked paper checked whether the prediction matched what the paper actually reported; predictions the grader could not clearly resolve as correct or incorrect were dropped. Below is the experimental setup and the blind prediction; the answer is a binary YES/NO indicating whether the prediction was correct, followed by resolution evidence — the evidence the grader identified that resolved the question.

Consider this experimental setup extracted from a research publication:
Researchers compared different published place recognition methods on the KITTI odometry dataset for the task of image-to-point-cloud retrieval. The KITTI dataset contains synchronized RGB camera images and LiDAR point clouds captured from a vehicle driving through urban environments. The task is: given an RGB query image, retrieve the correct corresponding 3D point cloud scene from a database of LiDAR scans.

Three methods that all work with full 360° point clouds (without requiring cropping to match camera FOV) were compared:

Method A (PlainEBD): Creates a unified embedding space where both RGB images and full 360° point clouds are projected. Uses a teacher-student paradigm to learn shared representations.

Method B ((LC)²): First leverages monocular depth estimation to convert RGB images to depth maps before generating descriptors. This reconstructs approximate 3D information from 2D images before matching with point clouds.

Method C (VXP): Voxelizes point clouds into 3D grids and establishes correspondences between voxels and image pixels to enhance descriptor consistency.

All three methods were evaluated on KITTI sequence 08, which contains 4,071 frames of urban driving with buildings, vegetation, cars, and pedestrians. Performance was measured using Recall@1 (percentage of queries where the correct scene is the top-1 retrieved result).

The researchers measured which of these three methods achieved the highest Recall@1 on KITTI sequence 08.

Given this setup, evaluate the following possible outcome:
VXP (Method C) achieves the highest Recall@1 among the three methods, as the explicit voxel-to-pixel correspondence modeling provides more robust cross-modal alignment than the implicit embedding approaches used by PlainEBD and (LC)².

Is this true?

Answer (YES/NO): NO